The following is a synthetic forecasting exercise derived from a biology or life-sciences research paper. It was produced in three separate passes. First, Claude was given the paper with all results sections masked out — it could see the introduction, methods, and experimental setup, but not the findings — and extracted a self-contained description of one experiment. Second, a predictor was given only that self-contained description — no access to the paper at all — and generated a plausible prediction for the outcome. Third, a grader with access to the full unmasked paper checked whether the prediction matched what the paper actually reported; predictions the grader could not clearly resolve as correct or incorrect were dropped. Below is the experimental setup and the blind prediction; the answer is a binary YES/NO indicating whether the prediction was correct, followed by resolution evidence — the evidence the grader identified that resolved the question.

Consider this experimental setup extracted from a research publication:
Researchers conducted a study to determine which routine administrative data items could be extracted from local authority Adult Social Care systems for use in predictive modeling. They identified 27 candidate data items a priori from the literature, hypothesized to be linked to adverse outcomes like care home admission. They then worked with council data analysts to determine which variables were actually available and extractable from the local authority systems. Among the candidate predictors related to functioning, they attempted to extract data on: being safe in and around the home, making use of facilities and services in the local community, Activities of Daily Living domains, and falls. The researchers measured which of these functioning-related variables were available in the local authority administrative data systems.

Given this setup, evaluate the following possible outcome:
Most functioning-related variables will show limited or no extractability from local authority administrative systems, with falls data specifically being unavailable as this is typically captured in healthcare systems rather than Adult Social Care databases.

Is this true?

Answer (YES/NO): NO